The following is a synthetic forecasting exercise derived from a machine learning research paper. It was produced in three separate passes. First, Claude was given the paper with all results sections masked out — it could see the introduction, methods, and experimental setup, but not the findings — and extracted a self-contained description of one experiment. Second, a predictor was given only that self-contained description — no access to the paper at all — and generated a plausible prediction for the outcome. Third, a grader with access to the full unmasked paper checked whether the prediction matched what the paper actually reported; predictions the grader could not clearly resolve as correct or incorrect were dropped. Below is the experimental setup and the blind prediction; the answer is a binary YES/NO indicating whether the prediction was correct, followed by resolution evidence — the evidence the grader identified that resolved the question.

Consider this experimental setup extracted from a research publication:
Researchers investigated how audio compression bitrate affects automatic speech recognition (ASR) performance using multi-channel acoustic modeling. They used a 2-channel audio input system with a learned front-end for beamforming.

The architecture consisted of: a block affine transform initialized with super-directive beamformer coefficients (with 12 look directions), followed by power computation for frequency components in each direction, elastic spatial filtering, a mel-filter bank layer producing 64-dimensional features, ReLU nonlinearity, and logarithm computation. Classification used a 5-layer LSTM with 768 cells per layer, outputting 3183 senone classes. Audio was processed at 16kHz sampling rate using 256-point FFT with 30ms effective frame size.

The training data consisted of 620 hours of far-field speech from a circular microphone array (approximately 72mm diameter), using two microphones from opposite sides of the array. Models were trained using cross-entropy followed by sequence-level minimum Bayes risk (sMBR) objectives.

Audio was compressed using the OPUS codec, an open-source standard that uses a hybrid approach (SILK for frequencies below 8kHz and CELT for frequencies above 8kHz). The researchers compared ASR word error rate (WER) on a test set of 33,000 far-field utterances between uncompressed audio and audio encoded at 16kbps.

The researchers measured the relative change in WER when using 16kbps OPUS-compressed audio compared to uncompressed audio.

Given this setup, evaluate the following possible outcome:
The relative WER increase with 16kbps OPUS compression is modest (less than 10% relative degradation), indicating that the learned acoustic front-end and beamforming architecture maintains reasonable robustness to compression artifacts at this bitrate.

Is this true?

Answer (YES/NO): NO